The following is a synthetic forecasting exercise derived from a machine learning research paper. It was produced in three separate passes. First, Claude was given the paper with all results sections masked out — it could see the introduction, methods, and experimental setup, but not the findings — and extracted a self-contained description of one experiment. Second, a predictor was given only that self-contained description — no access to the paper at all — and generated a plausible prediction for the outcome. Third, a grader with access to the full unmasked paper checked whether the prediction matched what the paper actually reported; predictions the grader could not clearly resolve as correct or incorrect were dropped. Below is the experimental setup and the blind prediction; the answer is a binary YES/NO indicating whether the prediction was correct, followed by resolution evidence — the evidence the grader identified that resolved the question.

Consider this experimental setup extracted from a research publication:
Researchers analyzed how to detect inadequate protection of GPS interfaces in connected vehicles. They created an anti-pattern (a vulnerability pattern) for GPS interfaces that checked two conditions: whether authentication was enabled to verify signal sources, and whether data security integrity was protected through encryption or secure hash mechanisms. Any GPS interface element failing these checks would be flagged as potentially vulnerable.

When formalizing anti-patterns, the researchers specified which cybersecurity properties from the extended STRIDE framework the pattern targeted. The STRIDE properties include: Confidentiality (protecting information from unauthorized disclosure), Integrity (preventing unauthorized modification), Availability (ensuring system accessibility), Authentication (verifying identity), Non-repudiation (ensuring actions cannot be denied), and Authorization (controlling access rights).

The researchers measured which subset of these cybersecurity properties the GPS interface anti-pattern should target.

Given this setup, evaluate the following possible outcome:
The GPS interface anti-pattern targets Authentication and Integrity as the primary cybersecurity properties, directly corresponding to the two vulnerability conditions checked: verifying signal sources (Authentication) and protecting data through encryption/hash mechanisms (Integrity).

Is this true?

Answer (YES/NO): NO